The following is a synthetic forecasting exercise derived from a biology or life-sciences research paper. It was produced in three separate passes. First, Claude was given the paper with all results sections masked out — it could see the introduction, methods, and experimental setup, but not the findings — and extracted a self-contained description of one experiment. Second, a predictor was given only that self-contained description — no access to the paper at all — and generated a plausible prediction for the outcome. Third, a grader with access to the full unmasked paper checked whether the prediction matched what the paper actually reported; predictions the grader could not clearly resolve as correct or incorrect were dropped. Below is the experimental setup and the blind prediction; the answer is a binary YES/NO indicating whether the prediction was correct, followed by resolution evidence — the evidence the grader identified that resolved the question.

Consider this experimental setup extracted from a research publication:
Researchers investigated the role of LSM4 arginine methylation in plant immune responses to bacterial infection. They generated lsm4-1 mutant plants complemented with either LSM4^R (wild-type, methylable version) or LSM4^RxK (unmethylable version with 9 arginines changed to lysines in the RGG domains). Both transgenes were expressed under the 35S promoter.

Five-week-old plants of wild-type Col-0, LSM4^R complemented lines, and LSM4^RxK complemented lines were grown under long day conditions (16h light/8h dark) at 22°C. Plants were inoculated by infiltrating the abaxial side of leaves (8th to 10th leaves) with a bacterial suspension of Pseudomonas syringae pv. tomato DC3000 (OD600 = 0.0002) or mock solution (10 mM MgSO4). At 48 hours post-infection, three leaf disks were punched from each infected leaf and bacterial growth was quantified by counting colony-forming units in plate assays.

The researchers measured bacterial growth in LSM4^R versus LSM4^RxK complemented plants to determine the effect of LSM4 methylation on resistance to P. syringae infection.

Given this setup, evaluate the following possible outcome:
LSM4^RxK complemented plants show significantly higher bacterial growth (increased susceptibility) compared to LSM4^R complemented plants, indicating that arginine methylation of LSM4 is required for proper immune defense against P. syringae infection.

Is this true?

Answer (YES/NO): NO